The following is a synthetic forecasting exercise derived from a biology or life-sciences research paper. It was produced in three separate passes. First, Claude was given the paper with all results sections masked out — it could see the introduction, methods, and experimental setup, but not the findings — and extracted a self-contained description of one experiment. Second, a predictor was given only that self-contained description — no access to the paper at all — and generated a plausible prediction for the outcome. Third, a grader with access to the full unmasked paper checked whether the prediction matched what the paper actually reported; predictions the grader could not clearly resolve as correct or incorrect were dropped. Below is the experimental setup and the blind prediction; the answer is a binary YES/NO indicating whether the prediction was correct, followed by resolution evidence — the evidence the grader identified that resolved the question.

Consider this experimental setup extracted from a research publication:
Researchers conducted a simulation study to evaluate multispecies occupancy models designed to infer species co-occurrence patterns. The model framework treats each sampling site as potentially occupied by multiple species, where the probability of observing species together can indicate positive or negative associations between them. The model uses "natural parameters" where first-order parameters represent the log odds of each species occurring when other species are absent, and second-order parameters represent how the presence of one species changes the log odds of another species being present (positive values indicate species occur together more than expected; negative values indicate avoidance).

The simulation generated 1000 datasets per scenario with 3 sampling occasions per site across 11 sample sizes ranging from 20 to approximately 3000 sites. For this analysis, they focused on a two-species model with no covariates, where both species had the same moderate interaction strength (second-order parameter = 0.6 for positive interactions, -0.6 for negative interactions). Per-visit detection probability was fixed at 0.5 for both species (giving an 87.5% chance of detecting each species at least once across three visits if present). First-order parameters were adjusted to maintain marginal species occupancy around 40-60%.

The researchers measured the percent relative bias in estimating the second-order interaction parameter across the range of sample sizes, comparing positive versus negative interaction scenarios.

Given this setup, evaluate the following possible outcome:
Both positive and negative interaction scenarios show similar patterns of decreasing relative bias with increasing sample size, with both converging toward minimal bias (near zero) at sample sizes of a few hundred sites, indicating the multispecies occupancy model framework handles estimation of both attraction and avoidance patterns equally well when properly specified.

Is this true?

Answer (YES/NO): YES